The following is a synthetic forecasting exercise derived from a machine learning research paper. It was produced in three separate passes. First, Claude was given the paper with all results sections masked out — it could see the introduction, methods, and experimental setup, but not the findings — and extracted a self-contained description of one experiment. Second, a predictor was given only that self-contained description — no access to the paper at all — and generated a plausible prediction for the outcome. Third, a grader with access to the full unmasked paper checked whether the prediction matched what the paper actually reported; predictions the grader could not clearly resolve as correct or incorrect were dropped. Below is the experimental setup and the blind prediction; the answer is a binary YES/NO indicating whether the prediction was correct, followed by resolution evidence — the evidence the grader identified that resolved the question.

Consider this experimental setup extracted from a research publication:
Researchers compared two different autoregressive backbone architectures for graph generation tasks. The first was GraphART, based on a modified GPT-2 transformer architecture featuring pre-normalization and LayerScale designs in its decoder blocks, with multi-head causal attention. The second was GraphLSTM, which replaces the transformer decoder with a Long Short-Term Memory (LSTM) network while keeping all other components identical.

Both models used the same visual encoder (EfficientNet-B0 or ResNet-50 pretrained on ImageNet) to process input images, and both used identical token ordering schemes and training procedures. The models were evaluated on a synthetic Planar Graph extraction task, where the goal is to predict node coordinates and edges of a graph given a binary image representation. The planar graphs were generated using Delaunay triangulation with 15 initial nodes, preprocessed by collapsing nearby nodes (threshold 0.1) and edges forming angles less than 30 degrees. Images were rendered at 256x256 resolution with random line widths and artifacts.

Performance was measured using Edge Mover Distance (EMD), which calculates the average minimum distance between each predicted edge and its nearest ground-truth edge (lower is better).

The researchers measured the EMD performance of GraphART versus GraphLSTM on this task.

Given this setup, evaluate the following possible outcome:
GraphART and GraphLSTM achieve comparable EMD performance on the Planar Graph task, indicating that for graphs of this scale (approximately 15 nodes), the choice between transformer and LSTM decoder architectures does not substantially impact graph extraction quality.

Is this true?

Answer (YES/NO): NO